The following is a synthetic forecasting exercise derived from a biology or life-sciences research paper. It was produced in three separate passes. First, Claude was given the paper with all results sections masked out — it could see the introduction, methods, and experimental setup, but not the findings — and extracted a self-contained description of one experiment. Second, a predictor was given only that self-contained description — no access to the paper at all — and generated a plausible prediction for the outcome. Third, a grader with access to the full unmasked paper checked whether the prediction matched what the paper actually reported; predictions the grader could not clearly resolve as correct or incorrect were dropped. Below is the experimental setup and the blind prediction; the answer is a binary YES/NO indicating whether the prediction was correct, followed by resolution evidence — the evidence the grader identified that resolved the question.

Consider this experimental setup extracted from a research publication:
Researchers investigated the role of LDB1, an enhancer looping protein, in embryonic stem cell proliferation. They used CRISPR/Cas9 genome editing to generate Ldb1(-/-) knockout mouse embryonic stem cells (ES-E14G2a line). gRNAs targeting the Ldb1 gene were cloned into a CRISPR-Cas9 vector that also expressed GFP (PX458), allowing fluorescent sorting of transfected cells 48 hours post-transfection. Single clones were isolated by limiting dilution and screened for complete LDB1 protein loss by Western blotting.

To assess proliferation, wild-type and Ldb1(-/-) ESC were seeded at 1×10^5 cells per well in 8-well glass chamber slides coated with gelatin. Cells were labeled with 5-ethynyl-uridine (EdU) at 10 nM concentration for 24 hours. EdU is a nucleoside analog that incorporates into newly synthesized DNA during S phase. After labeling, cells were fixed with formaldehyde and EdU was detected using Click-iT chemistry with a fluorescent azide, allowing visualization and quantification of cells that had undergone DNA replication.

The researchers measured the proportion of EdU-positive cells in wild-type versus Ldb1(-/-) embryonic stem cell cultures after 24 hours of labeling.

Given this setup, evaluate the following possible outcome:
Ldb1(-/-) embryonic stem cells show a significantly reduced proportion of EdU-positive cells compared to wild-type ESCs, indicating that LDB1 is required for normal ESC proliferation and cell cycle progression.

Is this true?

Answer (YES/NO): NO